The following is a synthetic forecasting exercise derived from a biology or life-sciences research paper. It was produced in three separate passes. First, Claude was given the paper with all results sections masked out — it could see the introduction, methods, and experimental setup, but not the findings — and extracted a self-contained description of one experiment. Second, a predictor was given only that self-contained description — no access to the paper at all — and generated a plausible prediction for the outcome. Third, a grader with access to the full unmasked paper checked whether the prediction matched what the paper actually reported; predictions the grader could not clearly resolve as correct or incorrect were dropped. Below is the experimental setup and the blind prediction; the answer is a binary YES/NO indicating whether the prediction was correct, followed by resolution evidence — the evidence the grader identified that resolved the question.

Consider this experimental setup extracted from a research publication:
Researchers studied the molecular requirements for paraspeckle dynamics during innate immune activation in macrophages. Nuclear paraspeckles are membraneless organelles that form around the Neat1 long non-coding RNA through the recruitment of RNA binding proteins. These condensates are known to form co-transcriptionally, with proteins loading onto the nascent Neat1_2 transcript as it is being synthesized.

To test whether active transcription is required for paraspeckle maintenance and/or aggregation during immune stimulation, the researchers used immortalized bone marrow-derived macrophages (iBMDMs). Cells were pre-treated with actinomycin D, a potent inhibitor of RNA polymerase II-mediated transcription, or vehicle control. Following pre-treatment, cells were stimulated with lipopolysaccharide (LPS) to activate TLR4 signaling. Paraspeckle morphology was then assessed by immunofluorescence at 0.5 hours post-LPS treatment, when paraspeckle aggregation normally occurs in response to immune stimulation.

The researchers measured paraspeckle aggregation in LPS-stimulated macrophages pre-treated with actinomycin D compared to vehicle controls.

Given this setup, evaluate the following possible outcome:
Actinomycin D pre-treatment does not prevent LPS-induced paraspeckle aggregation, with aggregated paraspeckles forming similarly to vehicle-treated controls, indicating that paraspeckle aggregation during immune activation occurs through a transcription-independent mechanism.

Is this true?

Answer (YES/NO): NO